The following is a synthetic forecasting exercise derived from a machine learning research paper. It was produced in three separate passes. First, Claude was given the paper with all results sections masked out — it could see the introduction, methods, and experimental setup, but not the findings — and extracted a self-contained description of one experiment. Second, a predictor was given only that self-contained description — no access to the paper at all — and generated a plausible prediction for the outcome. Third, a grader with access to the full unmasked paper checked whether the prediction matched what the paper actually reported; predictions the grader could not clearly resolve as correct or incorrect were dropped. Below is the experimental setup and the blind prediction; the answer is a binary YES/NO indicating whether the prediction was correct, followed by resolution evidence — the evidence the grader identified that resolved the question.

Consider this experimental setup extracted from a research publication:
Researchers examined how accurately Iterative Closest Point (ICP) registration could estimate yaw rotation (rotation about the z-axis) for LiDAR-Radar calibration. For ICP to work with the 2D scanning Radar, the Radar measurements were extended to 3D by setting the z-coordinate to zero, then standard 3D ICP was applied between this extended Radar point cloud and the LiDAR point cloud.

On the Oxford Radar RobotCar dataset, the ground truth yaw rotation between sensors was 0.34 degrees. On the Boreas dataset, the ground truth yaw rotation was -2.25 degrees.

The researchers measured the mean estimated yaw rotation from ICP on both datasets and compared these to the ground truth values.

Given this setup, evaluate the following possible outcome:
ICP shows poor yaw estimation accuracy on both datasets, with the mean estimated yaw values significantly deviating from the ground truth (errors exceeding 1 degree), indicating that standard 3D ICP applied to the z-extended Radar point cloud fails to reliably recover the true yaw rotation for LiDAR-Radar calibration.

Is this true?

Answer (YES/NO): NO